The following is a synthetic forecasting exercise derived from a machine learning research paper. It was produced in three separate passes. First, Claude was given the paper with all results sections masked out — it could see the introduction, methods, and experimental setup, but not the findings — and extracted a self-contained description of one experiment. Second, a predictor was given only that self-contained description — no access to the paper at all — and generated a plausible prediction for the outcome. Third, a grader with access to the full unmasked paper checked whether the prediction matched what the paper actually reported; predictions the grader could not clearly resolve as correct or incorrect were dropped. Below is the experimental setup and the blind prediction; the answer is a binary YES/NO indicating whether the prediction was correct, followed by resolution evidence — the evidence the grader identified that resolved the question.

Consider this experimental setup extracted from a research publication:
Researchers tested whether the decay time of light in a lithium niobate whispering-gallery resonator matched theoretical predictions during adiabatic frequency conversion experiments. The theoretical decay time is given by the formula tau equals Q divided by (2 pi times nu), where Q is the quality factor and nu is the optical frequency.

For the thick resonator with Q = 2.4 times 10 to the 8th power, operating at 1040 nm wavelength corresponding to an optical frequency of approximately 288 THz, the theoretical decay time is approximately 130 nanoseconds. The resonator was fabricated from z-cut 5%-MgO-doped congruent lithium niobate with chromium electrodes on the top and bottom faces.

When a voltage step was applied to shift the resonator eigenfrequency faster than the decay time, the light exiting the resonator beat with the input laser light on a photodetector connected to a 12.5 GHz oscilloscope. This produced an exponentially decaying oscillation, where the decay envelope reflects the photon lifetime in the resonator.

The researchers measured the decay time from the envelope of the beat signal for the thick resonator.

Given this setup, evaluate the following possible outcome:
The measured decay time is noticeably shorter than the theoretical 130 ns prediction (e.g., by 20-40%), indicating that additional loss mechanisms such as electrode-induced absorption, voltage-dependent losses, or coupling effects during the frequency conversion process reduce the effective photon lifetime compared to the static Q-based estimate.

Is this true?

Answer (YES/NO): NO